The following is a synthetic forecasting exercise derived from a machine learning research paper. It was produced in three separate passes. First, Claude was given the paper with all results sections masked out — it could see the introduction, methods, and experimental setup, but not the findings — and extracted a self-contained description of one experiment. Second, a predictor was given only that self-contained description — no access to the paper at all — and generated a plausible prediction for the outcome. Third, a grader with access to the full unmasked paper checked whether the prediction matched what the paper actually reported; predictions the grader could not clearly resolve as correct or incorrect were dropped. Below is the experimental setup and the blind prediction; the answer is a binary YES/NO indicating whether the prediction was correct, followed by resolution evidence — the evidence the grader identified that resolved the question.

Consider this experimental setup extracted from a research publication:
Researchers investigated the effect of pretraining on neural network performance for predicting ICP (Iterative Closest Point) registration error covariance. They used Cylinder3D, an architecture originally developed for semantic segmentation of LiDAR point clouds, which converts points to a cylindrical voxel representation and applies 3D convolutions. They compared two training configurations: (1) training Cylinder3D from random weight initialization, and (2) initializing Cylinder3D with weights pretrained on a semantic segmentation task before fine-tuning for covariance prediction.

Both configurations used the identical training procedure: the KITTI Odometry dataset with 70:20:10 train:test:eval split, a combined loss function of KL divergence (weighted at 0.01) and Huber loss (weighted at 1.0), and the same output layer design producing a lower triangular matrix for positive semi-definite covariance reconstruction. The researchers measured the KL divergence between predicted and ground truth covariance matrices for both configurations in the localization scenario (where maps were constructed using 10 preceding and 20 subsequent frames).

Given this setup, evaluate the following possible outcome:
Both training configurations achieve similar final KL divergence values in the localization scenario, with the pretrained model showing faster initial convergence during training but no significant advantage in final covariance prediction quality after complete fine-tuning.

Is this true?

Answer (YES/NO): NO